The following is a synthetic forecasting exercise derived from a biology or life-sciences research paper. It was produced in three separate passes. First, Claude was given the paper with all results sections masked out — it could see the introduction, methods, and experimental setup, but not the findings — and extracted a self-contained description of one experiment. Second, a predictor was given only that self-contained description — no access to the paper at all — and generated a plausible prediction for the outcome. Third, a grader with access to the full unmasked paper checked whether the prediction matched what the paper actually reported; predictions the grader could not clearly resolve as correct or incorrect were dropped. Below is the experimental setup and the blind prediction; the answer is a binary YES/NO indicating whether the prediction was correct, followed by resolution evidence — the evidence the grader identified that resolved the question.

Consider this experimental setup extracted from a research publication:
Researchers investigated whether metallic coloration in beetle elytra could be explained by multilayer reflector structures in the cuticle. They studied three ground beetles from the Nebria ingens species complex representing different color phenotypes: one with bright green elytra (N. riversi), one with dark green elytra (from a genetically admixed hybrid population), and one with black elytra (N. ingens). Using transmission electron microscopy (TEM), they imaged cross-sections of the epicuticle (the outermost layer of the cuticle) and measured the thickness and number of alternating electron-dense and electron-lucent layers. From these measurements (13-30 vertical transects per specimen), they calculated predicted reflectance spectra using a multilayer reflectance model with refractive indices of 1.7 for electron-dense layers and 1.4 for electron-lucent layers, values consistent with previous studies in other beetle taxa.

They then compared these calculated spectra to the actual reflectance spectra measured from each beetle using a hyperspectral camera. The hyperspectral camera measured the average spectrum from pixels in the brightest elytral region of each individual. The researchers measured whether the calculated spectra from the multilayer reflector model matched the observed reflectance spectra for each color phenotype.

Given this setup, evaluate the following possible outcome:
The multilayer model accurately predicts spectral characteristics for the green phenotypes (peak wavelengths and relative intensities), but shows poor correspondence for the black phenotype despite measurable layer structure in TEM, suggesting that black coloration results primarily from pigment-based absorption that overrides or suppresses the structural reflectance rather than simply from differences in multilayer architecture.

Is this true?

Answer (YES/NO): NO